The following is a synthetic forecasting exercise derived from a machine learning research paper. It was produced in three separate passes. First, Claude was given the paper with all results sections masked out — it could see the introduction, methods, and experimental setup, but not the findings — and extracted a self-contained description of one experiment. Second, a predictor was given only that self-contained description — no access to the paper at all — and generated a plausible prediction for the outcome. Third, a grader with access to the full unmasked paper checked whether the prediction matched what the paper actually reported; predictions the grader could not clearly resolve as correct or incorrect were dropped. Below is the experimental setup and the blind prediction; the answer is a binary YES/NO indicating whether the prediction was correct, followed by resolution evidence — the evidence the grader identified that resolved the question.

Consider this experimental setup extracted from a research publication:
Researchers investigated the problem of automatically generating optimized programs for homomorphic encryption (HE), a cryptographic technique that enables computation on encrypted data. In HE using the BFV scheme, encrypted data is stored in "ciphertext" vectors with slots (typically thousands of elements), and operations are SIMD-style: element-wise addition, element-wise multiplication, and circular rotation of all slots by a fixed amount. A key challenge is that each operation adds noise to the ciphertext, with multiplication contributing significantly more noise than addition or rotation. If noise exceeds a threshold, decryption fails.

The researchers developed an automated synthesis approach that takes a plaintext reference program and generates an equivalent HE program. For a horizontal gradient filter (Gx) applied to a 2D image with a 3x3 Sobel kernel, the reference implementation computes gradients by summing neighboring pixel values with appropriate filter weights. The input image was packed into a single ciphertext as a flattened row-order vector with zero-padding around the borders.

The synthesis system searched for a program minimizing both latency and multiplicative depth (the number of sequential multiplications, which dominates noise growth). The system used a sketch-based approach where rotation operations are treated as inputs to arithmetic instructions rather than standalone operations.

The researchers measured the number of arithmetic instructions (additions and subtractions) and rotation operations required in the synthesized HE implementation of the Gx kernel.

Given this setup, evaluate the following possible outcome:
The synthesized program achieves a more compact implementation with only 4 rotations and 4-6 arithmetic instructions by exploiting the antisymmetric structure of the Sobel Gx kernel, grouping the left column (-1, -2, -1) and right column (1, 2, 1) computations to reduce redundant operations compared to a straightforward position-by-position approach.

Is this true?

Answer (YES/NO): NO